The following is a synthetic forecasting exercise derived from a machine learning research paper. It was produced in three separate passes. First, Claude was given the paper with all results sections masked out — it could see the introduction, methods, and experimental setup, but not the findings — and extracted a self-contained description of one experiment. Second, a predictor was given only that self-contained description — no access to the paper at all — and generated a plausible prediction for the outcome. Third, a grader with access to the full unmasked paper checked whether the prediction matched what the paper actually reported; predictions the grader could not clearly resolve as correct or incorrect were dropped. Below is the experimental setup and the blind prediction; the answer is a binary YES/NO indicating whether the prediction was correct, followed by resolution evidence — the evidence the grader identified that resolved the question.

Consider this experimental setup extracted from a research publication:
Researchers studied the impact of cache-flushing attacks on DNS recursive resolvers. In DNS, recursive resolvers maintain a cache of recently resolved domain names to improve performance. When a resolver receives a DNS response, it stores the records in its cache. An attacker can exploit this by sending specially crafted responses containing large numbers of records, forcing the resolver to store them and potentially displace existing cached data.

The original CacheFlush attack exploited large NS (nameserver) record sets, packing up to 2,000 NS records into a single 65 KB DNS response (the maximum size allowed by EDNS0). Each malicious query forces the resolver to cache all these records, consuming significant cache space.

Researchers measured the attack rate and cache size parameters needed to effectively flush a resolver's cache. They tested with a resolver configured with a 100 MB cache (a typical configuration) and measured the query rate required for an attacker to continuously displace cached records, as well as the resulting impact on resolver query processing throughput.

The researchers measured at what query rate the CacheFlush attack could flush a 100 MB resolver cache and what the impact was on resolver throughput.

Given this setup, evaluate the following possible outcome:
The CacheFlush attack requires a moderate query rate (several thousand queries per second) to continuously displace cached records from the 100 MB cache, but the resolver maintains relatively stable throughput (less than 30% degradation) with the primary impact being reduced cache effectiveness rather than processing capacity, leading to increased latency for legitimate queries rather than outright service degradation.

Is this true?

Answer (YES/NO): NO